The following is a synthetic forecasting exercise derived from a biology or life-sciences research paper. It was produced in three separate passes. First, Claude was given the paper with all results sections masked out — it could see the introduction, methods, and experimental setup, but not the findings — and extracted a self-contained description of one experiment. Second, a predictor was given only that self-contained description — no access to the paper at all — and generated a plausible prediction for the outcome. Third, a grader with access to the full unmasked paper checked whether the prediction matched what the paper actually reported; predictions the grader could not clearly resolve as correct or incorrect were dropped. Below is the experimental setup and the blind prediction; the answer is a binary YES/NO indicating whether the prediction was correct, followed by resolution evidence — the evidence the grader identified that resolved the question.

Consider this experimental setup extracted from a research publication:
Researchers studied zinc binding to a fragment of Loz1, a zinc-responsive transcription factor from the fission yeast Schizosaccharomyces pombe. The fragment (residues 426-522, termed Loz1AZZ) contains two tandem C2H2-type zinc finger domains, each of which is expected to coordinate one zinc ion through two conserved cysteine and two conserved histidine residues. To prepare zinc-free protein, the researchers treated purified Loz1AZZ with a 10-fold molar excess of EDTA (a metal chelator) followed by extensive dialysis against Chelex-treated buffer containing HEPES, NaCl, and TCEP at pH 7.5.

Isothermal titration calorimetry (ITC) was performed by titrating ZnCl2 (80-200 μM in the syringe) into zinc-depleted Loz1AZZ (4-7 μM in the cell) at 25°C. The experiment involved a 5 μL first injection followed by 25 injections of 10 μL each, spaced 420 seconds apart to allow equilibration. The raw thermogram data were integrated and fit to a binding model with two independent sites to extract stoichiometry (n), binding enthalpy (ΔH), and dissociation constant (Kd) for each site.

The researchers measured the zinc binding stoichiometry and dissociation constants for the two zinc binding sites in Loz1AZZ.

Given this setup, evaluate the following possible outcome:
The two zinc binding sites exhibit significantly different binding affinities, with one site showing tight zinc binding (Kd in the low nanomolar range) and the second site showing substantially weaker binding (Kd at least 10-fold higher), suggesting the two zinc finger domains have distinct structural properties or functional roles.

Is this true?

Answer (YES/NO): YES